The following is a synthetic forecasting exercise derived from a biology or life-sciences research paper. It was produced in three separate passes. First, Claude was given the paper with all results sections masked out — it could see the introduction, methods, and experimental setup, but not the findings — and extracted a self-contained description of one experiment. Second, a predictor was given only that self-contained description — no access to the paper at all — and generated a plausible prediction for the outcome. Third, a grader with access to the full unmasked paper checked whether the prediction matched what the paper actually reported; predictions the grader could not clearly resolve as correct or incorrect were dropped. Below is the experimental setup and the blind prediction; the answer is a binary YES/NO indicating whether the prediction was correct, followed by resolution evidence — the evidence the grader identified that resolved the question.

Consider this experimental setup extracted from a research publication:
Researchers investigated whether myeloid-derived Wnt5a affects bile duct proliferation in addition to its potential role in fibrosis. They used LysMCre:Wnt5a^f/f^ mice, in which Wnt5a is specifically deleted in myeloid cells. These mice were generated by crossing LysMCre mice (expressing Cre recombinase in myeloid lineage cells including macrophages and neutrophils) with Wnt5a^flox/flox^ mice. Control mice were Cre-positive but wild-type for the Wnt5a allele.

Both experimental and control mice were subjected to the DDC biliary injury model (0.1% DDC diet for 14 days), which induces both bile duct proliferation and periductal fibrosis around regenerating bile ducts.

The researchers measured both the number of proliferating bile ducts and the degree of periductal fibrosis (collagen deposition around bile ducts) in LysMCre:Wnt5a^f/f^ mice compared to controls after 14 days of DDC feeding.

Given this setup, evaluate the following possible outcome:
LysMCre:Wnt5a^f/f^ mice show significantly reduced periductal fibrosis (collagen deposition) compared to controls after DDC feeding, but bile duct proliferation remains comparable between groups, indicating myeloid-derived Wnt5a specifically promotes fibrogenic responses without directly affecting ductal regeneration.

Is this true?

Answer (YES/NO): NO